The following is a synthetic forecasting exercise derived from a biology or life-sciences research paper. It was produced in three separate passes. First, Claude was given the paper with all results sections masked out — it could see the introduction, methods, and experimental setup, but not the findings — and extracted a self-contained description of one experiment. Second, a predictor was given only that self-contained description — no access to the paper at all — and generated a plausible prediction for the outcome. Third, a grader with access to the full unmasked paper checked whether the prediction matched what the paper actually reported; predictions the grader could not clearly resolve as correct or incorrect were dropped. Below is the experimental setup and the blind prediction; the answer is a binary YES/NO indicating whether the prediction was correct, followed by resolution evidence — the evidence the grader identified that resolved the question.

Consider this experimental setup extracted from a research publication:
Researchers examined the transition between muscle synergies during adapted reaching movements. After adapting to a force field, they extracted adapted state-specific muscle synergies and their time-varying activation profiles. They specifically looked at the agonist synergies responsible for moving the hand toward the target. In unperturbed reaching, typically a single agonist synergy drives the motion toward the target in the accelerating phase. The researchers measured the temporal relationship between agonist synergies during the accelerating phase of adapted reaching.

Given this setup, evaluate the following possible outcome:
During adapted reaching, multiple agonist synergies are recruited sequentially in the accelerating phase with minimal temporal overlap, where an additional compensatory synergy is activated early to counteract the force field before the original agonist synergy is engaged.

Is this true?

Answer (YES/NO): NO